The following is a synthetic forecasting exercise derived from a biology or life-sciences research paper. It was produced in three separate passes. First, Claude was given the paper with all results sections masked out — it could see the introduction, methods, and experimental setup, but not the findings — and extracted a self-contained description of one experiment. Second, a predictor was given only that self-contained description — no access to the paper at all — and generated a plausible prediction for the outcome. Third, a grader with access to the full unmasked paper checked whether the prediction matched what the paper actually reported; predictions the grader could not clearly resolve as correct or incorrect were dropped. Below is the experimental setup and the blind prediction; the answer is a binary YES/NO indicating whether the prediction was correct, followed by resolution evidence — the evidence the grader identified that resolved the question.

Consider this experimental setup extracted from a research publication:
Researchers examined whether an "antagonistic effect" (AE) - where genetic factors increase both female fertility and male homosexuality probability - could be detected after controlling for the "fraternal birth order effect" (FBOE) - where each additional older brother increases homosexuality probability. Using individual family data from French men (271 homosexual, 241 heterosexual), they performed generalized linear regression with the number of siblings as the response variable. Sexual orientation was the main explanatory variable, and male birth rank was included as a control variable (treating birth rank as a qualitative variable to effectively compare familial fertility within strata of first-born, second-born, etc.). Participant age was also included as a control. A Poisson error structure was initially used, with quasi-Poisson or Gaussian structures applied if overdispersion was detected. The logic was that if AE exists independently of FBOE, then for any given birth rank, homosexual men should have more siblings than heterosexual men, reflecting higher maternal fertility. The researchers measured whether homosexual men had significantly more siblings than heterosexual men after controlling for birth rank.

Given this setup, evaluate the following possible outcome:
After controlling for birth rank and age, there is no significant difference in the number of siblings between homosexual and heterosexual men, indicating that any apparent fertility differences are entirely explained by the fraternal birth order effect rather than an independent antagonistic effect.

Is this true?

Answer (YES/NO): YES